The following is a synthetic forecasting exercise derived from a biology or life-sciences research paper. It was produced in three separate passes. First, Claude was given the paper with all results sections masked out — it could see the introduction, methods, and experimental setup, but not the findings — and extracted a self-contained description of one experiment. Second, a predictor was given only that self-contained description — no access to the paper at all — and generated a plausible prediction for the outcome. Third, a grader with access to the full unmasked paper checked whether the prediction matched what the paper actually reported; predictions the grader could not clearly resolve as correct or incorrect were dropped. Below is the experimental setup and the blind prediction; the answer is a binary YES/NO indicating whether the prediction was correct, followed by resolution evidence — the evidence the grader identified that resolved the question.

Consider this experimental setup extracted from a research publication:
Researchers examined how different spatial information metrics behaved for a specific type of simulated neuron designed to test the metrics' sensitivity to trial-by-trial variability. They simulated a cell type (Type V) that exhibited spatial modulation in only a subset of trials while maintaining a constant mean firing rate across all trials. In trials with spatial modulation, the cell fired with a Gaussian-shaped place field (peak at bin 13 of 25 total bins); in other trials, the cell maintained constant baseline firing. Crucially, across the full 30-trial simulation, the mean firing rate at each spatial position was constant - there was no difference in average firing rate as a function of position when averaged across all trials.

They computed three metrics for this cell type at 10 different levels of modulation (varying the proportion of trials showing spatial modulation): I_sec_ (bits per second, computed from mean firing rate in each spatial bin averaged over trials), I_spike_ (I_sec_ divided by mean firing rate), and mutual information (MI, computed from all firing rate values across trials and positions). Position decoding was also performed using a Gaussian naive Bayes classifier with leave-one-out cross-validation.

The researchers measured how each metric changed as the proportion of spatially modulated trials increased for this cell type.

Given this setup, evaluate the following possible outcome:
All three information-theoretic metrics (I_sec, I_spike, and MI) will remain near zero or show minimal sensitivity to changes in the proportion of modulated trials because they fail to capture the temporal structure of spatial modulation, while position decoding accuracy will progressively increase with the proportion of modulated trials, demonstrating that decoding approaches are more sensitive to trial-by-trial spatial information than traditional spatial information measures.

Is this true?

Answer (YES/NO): NO